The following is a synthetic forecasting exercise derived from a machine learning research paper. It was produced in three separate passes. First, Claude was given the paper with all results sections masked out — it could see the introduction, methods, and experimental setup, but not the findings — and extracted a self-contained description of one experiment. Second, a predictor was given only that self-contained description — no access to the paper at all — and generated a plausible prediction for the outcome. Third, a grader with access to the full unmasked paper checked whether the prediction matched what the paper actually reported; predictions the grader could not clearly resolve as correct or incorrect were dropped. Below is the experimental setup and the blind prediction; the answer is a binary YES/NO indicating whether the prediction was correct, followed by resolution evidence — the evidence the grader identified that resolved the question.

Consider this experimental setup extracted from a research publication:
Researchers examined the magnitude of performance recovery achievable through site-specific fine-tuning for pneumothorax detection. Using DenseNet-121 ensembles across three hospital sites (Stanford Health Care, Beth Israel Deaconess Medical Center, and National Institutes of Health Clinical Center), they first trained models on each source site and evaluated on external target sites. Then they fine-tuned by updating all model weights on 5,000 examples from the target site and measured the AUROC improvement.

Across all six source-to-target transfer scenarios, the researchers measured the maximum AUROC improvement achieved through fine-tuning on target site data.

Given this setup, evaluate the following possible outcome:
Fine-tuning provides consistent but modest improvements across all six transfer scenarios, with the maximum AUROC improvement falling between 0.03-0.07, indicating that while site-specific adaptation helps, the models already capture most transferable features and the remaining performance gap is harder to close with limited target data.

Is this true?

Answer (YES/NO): NO